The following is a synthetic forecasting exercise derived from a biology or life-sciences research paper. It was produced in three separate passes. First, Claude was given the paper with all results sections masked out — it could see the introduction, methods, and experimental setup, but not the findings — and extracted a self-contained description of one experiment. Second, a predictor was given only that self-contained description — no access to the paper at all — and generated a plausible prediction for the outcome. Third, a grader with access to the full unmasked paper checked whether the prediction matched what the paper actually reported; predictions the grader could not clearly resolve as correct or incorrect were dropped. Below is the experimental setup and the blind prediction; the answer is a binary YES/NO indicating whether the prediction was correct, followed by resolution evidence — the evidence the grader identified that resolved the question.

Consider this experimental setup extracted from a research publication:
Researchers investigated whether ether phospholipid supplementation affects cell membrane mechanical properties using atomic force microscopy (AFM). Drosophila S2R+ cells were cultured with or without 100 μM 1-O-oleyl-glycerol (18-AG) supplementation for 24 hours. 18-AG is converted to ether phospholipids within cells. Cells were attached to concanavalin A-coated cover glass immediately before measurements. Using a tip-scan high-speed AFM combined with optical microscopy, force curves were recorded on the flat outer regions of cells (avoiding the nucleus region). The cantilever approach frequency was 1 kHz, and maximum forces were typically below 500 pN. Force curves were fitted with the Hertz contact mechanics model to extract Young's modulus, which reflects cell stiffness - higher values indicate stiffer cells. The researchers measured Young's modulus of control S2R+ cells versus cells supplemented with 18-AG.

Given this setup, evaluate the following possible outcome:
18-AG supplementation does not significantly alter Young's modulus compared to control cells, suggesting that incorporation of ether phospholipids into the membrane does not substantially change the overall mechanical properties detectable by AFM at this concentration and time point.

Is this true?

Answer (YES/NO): NO